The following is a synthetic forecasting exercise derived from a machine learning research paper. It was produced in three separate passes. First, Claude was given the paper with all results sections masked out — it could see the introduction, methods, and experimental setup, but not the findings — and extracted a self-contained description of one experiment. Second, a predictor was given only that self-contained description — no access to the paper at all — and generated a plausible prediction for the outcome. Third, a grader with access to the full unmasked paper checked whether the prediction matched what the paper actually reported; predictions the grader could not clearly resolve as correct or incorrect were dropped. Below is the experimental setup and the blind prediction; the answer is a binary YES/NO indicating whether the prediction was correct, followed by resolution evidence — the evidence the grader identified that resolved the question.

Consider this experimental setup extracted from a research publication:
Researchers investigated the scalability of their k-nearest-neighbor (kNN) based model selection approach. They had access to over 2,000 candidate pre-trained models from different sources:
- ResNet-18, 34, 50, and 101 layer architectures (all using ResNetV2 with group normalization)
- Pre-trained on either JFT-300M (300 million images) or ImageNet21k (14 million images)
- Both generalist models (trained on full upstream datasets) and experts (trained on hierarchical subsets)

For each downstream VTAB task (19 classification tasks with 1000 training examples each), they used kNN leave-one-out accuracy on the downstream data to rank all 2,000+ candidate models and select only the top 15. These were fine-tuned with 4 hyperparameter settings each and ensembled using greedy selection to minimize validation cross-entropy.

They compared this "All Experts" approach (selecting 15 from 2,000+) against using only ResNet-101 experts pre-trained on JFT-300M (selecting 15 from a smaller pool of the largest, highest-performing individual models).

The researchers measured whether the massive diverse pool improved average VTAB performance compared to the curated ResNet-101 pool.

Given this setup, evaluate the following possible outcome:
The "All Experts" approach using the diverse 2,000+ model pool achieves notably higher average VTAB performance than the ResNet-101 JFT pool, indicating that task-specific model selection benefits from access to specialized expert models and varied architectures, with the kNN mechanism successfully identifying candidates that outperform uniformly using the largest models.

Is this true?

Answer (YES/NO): NO